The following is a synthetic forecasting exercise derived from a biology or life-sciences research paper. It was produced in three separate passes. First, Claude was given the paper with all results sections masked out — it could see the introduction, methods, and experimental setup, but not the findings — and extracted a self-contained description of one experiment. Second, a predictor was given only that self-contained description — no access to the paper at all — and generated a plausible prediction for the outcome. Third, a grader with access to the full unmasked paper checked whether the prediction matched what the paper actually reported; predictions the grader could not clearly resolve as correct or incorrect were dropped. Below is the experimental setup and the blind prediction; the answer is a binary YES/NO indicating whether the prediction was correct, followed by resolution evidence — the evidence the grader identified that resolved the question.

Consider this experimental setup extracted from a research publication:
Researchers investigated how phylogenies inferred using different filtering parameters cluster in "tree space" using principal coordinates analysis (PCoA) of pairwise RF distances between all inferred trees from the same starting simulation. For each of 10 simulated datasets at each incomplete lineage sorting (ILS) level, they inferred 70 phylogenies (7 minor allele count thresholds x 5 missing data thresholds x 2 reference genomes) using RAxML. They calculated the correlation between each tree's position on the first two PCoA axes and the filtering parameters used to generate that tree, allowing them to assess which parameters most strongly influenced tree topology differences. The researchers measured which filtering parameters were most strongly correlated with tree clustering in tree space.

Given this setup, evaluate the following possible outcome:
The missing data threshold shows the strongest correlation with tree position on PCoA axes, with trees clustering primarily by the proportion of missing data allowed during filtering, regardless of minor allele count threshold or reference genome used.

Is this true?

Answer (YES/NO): NO